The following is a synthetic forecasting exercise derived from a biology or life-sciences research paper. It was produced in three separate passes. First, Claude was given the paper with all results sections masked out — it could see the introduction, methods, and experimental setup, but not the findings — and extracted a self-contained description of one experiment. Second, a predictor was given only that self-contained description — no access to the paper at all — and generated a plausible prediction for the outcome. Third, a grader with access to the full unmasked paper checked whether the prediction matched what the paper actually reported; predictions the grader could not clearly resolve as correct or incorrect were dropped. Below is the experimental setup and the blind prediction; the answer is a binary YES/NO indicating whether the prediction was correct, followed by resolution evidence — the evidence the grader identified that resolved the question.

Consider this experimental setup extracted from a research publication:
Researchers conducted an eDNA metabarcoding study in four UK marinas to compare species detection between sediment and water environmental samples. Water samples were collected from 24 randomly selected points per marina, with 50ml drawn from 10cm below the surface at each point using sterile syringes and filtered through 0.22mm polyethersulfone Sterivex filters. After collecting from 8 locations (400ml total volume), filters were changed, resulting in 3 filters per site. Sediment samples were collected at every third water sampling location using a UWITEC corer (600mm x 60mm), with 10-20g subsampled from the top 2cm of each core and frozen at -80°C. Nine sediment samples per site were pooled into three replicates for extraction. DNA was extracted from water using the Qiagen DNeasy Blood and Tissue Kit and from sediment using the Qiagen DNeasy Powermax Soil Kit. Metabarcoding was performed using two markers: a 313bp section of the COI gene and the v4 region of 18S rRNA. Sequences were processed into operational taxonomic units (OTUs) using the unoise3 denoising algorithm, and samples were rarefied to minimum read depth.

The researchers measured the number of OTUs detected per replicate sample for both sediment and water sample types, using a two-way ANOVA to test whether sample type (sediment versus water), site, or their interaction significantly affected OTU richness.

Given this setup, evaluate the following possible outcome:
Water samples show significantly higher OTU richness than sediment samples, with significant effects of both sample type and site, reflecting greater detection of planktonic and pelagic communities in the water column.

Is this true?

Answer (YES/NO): NO